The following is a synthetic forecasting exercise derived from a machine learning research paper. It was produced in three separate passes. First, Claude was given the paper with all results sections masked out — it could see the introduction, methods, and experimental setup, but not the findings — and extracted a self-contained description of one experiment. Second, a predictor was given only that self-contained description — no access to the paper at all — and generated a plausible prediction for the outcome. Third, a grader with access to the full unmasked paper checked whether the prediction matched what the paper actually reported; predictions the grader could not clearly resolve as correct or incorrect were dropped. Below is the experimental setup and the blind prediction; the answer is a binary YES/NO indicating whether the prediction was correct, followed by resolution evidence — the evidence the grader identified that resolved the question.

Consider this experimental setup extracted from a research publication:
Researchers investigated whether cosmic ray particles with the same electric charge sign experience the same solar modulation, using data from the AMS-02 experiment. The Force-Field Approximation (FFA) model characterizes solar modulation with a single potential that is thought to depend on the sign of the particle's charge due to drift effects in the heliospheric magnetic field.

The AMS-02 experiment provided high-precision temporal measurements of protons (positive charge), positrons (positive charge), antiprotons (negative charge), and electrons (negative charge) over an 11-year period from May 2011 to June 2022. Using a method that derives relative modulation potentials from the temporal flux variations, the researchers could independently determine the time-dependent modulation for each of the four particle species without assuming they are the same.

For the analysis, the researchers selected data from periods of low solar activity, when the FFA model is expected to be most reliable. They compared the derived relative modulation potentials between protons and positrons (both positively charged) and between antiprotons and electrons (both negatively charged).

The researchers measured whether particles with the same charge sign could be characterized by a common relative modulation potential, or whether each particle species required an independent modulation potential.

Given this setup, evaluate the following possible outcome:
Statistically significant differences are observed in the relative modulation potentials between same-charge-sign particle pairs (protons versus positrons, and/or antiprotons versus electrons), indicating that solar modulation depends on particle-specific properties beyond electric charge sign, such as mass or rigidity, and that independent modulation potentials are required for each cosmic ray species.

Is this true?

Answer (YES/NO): NO